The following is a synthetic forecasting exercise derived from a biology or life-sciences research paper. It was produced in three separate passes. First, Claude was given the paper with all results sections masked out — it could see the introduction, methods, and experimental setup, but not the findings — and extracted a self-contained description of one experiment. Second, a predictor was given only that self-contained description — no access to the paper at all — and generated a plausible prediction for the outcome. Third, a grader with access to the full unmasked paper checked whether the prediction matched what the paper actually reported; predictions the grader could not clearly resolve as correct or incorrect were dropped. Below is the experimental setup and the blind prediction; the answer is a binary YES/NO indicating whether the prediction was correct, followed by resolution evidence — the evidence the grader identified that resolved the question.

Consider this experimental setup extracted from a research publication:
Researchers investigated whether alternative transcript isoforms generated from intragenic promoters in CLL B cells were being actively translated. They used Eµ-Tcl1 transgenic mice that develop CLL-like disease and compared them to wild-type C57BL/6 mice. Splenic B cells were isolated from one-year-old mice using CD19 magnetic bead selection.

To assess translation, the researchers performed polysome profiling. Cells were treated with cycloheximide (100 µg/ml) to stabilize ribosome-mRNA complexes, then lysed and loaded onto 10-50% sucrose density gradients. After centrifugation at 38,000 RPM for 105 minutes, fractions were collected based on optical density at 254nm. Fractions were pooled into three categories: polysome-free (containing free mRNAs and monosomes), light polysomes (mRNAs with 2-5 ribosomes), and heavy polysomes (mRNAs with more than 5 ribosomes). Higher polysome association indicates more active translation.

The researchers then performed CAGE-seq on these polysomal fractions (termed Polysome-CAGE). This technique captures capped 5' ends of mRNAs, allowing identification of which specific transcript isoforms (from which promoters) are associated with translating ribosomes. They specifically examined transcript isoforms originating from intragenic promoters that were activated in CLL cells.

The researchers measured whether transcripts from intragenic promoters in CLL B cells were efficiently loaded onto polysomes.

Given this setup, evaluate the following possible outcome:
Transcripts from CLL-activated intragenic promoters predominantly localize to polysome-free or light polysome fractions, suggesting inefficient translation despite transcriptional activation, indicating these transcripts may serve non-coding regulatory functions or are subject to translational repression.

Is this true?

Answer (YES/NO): NO